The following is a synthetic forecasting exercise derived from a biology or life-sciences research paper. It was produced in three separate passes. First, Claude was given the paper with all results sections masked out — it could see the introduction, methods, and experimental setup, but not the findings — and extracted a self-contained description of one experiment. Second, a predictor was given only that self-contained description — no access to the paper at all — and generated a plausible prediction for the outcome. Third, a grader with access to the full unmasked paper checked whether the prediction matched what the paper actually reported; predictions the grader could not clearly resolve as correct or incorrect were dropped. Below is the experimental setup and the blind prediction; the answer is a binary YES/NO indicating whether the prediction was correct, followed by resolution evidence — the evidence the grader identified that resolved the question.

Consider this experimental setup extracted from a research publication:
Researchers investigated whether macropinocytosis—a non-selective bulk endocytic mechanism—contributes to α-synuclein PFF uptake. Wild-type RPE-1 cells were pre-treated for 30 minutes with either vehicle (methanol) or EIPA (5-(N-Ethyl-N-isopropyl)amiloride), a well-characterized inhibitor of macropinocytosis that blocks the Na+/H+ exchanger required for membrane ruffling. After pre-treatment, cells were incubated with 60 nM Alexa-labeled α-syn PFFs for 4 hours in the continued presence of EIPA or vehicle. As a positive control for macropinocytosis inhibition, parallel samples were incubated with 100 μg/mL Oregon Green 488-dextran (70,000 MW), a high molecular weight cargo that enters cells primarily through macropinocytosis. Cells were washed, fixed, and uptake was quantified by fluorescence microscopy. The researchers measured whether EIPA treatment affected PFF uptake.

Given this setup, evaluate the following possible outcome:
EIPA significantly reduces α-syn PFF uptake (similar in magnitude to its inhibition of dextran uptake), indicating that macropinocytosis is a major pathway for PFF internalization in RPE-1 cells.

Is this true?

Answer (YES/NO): YES